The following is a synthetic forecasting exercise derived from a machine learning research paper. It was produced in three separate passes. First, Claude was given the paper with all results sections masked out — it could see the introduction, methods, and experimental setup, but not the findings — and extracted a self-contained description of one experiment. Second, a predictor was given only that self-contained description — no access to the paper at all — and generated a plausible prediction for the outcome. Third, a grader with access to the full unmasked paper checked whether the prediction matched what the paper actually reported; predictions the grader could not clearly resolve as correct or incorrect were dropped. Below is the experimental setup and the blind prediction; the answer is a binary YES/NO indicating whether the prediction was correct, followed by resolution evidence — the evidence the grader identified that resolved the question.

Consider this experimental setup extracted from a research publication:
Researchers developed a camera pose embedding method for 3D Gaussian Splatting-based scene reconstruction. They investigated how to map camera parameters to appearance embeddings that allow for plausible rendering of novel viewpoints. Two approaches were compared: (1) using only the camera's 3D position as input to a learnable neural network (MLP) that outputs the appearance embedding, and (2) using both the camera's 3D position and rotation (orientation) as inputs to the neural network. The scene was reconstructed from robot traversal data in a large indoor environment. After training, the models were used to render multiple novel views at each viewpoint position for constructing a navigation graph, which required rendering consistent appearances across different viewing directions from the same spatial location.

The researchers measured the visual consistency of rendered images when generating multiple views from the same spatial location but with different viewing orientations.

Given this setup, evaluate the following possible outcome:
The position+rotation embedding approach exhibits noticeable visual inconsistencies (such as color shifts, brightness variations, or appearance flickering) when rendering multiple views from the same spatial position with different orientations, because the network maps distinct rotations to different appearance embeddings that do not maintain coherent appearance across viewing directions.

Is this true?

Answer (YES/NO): YES